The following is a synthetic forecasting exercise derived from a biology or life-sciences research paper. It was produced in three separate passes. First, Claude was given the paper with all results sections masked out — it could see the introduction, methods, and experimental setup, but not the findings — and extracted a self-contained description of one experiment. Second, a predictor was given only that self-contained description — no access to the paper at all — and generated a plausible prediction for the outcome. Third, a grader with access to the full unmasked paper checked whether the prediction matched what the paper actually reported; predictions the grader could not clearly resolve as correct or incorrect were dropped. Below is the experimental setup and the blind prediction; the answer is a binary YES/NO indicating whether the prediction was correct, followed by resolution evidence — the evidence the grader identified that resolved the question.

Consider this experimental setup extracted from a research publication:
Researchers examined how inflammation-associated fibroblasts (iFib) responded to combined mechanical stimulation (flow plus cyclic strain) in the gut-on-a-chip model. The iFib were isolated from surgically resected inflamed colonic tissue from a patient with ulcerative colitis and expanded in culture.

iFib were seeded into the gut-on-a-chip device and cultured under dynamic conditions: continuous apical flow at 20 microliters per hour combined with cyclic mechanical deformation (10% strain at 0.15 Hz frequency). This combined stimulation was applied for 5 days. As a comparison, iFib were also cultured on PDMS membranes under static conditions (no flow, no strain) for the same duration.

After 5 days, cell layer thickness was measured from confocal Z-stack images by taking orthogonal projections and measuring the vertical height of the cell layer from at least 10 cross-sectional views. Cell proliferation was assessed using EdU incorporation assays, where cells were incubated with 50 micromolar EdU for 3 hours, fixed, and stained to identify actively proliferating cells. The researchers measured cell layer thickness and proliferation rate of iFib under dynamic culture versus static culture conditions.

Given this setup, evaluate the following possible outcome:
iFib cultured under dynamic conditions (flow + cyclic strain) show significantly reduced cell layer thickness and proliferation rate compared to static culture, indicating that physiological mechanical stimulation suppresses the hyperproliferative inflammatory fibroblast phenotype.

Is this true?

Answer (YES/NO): NO